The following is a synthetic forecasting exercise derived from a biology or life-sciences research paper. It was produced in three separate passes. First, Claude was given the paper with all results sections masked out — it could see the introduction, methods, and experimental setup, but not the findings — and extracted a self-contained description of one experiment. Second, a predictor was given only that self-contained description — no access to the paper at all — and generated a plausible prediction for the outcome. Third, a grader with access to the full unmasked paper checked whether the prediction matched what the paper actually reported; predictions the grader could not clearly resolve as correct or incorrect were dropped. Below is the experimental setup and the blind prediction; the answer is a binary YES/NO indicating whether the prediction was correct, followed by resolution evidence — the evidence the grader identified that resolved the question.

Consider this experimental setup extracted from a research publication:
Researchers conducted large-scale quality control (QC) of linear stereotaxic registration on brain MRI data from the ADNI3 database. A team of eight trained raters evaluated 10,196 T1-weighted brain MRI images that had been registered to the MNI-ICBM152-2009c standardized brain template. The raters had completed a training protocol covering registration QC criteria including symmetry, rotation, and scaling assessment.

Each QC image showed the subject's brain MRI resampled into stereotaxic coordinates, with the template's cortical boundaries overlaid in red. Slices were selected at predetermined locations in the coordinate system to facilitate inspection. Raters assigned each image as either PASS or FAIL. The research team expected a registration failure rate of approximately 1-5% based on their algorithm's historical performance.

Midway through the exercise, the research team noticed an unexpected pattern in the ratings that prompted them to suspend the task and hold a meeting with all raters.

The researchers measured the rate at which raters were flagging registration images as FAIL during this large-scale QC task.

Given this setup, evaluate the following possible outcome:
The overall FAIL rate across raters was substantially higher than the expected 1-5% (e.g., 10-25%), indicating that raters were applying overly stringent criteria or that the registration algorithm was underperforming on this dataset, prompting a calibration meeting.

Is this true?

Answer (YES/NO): YES